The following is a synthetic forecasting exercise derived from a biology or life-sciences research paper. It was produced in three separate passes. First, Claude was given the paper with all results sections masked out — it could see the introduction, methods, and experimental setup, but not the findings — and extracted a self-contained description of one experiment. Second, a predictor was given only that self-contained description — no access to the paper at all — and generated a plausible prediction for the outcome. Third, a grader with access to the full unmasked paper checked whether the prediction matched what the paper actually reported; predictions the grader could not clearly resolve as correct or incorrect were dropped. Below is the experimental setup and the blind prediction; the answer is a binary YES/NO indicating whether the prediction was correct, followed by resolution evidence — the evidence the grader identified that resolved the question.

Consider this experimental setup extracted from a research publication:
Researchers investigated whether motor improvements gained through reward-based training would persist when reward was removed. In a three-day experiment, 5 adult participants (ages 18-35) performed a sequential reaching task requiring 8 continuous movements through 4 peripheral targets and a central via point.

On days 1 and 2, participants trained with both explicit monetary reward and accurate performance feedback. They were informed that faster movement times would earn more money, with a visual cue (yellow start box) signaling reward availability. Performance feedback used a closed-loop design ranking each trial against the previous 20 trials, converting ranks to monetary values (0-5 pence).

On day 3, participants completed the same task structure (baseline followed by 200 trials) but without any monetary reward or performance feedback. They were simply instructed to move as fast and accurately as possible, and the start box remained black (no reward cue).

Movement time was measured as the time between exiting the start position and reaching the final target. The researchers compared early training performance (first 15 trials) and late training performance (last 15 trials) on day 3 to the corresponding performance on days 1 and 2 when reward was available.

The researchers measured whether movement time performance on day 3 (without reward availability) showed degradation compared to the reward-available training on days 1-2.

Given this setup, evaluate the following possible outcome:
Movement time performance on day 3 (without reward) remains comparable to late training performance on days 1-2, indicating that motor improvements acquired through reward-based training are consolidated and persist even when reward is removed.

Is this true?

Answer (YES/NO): YES